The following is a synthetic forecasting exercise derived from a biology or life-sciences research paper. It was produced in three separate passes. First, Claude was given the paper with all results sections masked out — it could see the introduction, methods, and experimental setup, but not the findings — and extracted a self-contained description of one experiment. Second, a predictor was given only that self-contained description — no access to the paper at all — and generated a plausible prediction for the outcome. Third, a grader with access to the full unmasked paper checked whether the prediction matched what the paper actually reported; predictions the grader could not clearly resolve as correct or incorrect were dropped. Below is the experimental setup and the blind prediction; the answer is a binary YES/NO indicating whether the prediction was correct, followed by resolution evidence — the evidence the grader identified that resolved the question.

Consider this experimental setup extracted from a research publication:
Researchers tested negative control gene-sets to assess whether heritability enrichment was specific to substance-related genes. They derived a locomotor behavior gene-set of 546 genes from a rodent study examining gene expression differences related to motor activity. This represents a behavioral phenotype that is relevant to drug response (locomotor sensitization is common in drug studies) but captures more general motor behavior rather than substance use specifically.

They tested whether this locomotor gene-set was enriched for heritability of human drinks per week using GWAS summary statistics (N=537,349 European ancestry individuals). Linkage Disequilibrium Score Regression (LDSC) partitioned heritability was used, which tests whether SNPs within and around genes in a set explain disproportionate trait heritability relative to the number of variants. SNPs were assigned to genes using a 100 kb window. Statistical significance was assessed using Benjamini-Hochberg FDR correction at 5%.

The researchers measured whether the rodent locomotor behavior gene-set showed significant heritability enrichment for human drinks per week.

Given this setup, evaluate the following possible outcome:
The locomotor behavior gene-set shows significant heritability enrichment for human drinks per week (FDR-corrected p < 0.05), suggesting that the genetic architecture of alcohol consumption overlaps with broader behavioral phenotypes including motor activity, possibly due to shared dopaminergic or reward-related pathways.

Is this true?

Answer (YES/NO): NO